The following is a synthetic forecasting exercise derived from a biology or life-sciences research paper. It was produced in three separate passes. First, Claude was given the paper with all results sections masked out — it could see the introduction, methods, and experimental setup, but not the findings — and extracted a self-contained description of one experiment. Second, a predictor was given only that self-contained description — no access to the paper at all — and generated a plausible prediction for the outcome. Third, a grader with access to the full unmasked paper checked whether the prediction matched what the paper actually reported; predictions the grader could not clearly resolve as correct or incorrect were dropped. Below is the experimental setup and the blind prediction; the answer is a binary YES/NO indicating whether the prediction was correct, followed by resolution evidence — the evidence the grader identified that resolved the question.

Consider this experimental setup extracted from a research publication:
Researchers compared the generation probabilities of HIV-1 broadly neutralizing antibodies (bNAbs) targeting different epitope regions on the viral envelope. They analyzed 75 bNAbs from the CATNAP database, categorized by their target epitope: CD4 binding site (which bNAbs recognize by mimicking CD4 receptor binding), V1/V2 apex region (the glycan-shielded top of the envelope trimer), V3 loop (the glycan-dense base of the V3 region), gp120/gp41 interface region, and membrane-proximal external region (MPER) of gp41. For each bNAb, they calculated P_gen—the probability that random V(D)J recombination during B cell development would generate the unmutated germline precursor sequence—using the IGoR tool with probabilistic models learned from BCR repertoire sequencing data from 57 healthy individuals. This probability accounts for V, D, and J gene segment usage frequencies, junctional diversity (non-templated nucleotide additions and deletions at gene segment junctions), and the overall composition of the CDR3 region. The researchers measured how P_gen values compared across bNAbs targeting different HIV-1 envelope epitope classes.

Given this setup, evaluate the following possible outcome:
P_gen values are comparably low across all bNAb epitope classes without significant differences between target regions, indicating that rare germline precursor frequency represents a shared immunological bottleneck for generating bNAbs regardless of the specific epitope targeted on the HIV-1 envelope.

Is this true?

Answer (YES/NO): NO